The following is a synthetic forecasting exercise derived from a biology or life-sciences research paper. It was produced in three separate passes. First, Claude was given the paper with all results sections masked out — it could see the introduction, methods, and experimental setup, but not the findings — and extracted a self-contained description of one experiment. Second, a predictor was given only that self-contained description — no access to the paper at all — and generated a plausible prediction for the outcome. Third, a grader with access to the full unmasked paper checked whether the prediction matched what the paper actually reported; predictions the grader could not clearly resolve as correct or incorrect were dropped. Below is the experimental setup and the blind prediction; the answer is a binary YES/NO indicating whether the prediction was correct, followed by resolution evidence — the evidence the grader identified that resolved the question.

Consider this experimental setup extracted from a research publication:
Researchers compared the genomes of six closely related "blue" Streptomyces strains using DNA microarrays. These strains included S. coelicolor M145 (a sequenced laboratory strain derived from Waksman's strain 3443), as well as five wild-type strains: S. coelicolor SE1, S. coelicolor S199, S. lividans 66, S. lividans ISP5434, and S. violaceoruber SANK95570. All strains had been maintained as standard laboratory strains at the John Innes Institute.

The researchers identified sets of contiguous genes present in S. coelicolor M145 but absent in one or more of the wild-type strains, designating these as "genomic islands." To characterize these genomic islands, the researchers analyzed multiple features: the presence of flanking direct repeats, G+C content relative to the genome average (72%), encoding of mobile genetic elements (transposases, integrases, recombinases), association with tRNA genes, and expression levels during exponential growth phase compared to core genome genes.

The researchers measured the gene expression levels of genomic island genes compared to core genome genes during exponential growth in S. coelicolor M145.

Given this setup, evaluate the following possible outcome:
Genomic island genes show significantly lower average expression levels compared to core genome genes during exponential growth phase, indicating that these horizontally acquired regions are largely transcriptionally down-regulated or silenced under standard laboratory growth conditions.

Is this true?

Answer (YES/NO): NO